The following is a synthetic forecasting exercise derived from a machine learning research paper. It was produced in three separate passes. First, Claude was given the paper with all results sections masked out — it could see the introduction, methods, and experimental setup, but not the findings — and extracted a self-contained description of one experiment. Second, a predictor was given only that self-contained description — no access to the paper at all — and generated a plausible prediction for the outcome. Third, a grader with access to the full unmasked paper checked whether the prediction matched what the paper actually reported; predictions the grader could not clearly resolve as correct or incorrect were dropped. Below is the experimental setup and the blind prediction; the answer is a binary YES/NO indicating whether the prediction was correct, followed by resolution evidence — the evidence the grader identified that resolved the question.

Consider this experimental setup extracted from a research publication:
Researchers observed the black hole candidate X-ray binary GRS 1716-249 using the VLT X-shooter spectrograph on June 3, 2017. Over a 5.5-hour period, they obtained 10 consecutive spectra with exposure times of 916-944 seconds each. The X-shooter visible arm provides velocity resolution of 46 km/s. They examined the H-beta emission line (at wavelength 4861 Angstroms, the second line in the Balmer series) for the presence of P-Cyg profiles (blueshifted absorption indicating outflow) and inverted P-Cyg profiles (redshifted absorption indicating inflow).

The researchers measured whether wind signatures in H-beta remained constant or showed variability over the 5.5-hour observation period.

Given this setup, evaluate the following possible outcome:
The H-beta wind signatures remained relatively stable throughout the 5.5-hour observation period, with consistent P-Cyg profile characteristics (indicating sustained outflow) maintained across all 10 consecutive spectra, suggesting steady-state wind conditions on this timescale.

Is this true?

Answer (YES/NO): NO